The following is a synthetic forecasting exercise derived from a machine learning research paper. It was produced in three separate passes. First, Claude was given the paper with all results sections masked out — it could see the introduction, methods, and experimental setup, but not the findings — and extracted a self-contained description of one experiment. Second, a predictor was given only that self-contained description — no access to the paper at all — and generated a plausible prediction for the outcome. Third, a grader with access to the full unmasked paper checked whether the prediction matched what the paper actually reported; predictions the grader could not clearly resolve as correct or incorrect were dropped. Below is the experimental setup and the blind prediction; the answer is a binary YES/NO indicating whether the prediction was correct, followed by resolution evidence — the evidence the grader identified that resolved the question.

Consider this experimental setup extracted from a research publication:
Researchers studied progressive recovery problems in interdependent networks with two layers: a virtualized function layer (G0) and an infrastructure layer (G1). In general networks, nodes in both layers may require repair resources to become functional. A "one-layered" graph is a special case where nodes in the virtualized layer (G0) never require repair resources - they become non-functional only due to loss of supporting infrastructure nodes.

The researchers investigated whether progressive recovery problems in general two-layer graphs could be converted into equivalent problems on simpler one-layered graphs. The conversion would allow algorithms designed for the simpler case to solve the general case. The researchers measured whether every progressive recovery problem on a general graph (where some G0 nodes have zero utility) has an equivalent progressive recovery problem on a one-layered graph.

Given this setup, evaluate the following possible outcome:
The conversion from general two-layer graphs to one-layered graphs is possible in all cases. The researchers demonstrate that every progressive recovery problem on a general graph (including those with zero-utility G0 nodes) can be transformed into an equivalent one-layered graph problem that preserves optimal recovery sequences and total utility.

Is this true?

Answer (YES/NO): YES